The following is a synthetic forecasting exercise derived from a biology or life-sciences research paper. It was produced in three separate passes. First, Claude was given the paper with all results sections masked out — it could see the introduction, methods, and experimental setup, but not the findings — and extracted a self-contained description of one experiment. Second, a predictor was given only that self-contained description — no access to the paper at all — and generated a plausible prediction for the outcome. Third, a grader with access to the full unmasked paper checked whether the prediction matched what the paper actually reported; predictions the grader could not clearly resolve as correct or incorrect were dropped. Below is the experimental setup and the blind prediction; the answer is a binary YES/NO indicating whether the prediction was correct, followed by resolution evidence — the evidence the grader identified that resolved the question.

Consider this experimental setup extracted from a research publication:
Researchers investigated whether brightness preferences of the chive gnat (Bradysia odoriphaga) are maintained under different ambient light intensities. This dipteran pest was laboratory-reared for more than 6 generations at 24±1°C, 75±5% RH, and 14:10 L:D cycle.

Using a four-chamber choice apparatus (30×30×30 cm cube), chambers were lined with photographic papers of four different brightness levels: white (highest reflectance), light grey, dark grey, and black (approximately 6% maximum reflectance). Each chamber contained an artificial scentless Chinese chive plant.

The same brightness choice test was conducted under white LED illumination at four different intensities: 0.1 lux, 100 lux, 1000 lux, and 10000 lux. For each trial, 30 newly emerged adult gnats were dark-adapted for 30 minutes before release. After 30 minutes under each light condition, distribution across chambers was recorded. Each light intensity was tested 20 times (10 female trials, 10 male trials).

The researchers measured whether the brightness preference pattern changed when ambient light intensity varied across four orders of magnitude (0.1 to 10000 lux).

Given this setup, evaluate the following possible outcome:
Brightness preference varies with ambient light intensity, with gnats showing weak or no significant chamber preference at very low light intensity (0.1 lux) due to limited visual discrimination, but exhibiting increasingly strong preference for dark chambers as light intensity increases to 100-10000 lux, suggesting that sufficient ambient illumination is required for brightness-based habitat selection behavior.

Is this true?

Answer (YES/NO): NO